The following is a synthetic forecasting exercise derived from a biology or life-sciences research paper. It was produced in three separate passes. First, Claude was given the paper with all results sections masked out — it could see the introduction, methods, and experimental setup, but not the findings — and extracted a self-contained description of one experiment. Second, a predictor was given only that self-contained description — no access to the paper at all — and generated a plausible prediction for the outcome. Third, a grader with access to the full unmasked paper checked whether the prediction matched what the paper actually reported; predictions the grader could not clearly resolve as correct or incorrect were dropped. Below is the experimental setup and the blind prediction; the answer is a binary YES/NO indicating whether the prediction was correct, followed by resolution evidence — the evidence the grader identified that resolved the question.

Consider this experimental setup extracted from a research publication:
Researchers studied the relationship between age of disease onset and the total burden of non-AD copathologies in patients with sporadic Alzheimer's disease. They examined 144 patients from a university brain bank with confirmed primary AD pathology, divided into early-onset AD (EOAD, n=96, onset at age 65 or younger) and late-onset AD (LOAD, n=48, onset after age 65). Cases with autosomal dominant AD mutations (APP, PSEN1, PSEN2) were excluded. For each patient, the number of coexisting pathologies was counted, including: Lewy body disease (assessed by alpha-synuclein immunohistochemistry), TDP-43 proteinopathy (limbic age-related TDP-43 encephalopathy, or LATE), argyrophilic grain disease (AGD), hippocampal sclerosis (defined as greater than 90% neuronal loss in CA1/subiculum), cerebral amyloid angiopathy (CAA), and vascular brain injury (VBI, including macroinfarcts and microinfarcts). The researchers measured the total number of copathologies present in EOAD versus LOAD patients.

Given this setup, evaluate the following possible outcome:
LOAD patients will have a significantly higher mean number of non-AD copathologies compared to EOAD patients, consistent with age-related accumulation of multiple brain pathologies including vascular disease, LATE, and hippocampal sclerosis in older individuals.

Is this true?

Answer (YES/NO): YES